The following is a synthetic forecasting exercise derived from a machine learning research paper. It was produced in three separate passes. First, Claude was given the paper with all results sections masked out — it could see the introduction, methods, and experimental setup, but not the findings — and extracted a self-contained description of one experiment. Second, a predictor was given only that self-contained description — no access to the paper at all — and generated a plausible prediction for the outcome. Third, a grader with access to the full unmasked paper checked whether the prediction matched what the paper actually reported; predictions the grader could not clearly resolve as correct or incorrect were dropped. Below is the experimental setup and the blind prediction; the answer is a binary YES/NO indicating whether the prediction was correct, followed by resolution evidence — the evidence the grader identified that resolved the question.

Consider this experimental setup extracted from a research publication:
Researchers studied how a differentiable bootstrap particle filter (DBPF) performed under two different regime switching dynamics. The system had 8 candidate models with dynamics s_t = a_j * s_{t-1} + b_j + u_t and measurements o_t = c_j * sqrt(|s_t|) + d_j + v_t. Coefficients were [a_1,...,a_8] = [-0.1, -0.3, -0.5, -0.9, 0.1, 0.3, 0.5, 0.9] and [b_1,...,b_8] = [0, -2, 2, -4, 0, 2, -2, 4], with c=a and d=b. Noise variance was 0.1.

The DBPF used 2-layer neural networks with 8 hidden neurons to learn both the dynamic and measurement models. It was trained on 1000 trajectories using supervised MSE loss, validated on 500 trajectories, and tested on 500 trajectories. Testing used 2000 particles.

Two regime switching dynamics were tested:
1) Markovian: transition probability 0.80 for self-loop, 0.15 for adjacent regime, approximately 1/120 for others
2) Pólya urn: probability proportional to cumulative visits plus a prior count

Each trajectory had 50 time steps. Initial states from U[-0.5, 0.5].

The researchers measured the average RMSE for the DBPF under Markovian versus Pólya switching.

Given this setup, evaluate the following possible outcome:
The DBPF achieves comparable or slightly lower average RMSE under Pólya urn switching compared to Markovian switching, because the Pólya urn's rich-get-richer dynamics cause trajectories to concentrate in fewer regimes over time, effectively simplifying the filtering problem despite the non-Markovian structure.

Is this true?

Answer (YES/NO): NO